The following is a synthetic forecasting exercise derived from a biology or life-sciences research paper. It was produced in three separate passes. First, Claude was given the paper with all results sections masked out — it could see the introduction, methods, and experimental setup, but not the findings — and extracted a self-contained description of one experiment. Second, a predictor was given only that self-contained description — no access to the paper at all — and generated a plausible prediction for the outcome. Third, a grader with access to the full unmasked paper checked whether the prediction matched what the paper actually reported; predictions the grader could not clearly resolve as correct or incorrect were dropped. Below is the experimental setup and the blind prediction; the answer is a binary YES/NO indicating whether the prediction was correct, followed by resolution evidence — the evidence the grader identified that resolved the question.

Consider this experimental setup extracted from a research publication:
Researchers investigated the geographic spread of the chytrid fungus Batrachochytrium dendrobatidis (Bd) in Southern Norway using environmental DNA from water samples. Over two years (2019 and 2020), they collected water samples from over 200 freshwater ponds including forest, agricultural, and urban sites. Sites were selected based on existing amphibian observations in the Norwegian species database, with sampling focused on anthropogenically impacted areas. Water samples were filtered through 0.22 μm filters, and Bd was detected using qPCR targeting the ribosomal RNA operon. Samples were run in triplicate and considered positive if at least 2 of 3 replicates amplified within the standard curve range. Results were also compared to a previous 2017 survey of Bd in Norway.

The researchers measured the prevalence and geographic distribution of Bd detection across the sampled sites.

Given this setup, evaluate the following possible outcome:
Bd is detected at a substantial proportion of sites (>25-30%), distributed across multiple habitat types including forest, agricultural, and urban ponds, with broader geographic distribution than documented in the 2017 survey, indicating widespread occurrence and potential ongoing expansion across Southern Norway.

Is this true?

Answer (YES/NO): NO